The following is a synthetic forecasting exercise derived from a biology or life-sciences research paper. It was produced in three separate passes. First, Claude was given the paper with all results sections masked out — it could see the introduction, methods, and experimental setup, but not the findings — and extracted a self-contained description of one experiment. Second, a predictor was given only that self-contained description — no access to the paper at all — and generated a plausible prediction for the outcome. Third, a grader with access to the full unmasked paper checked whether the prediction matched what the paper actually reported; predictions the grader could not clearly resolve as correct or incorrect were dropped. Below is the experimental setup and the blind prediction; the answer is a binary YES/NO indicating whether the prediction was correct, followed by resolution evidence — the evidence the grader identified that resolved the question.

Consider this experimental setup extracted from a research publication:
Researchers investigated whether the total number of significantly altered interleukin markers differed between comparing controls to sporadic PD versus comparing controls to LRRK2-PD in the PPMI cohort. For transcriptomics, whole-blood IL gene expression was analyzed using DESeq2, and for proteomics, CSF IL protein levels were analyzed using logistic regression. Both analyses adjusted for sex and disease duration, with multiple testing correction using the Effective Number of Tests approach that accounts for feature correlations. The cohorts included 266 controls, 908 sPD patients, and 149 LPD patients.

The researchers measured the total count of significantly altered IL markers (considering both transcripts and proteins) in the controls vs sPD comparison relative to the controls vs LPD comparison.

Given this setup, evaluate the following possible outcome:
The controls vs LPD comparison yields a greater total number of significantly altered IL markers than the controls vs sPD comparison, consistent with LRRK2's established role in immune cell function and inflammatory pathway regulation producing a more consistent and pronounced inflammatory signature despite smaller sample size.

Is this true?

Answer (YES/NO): YES